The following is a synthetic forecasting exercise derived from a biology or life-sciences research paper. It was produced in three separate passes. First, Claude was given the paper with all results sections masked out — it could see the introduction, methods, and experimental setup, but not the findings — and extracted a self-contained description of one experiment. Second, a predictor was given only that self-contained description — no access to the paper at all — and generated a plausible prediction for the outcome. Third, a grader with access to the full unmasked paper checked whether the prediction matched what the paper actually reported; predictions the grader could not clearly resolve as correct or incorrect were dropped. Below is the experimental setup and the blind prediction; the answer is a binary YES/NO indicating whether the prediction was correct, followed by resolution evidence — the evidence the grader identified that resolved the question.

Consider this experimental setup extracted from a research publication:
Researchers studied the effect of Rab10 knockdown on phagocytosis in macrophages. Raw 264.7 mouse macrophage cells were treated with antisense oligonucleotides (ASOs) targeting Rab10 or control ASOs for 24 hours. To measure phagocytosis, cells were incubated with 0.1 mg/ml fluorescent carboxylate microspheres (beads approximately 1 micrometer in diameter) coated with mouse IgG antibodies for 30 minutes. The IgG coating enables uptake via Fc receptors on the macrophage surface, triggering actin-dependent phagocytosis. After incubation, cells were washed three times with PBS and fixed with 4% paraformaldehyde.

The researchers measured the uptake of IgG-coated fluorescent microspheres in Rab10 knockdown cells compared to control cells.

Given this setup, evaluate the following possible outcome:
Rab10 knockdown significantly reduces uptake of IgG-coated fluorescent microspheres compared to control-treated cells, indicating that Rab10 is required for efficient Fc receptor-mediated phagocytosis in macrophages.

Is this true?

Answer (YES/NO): NO